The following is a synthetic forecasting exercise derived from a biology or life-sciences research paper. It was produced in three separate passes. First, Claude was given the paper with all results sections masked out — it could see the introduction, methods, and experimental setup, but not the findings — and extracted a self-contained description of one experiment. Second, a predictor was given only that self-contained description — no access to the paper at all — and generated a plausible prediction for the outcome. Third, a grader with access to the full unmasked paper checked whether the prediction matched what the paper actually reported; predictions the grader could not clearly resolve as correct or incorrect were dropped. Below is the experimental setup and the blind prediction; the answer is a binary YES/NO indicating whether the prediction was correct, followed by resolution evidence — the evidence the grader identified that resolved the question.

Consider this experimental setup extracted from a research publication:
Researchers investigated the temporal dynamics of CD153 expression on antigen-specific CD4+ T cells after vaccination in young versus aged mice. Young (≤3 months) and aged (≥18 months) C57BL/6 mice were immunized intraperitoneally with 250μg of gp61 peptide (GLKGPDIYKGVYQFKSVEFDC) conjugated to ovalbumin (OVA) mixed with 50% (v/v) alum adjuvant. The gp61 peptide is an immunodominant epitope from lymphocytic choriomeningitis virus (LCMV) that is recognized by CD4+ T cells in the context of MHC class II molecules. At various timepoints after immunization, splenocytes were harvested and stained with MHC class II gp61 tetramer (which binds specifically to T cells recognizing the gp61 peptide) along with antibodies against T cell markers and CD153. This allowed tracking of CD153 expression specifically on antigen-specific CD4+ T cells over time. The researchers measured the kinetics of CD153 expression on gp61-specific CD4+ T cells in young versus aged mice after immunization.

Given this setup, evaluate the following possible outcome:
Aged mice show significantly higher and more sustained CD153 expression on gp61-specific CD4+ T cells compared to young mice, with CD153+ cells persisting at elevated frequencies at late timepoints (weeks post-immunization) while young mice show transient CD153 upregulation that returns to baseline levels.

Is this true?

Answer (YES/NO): YES